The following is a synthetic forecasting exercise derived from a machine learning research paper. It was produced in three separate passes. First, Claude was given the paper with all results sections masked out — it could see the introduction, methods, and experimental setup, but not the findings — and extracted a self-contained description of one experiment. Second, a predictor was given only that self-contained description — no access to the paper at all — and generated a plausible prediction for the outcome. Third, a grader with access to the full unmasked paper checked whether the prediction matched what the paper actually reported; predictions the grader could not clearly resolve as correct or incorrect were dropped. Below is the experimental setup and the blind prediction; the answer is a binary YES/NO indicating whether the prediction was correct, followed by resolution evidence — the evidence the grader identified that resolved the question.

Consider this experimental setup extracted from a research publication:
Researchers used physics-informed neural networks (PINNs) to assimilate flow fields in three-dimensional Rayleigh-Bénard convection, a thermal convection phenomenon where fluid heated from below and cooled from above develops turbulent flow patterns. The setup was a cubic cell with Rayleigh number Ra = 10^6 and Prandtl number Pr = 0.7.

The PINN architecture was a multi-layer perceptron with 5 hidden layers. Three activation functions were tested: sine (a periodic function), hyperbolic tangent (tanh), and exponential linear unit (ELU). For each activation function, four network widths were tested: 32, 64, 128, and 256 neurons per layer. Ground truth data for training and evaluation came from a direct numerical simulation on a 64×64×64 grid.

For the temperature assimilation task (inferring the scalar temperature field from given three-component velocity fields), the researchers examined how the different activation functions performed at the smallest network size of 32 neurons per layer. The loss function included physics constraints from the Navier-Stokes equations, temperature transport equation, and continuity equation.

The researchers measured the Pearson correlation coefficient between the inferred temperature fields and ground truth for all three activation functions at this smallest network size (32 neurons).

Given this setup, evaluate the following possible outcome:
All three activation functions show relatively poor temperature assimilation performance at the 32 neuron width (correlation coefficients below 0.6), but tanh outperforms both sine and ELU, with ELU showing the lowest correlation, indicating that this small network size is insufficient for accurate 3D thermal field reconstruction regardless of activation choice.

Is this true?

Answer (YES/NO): NO